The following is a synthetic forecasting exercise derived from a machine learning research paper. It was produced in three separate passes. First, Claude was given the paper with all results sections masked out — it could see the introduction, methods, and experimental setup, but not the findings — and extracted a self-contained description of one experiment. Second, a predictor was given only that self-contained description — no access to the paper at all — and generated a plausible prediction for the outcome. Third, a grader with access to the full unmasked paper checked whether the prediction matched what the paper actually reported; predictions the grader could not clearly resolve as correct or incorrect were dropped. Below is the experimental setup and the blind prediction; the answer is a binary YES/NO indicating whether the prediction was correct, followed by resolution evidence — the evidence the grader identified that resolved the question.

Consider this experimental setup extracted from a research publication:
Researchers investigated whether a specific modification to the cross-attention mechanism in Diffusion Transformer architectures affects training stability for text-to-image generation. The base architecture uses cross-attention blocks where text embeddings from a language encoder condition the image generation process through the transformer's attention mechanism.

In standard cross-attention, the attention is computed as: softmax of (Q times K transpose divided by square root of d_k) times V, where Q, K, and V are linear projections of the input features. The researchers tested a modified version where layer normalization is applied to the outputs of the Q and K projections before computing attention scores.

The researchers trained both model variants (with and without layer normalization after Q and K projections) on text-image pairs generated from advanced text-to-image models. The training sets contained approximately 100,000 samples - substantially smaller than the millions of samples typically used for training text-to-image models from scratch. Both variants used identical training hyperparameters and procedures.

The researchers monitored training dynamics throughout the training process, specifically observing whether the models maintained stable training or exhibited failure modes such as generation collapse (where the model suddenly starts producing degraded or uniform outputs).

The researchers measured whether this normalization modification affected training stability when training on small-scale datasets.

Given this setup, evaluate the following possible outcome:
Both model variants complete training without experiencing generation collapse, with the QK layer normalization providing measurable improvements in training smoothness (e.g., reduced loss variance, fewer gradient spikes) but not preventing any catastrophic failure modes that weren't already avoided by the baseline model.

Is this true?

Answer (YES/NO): NO